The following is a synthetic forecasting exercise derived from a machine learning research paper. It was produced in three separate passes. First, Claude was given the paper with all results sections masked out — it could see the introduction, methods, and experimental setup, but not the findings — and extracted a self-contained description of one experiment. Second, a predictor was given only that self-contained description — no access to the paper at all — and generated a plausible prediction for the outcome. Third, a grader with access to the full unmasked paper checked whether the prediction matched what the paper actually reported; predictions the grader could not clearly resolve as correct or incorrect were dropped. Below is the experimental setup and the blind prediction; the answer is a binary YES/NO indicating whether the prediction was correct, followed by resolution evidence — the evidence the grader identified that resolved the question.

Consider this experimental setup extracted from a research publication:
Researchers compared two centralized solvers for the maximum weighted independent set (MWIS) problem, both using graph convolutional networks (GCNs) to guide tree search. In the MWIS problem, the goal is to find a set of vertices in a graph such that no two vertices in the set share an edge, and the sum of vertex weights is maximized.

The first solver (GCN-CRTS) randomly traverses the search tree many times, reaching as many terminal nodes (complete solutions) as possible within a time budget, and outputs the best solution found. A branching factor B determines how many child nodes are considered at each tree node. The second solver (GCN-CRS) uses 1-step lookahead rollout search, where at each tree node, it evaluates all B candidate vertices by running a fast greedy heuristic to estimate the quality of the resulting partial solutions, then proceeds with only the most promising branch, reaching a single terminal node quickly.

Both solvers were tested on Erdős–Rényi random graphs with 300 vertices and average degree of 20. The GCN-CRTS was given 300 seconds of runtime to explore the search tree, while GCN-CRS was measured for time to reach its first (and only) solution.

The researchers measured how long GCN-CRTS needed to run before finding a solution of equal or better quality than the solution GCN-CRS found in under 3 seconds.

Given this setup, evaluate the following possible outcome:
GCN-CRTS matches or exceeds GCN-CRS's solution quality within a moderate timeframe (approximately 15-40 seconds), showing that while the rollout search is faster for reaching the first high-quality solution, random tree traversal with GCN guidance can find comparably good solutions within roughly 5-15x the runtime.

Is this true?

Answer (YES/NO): NO